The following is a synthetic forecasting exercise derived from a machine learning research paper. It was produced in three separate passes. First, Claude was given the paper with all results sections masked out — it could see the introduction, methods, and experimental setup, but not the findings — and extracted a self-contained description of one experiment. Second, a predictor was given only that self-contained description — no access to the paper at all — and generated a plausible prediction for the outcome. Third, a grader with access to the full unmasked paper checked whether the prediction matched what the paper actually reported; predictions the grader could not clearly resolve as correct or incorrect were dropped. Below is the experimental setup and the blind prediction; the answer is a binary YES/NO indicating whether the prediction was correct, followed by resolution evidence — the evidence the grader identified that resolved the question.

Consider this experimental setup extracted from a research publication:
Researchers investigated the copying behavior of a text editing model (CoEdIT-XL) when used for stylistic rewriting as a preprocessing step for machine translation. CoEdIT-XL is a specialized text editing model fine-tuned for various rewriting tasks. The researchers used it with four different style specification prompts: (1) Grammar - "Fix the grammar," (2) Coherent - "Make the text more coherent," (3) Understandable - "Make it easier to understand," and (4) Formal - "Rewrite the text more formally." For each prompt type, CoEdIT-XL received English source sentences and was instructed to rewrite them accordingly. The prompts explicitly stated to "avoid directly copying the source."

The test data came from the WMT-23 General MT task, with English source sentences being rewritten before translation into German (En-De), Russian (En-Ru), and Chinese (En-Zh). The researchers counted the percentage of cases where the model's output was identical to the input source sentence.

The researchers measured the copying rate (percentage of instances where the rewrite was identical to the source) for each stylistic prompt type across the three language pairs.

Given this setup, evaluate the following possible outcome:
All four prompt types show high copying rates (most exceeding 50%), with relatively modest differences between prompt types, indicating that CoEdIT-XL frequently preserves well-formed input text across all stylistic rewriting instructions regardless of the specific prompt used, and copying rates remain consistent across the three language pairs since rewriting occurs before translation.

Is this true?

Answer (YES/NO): NO